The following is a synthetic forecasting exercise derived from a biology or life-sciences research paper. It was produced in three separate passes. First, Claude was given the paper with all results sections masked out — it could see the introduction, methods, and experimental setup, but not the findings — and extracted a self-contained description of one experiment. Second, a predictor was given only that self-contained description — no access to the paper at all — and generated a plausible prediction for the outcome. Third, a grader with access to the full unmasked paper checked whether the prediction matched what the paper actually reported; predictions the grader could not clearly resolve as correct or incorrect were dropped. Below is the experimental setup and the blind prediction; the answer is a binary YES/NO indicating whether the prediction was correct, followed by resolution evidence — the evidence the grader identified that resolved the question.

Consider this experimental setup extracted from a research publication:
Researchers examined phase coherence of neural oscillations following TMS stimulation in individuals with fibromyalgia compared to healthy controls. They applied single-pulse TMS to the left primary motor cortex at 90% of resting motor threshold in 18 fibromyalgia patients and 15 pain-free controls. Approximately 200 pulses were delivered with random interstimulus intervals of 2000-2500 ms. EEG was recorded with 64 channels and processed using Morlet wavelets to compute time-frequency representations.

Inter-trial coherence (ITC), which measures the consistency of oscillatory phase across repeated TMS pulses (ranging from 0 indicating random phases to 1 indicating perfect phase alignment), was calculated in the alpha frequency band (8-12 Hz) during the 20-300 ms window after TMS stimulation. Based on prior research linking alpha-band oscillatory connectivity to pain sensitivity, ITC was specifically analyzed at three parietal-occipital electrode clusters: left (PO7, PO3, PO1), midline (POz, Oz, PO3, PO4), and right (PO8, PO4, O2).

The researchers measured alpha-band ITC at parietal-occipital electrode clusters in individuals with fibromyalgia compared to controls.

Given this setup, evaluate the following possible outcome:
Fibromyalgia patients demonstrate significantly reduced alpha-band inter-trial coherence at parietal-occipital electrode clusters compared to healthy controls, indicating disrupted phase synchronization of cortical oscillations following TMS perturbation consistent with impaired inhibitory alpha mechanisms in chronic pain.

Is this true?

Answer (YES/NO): YES